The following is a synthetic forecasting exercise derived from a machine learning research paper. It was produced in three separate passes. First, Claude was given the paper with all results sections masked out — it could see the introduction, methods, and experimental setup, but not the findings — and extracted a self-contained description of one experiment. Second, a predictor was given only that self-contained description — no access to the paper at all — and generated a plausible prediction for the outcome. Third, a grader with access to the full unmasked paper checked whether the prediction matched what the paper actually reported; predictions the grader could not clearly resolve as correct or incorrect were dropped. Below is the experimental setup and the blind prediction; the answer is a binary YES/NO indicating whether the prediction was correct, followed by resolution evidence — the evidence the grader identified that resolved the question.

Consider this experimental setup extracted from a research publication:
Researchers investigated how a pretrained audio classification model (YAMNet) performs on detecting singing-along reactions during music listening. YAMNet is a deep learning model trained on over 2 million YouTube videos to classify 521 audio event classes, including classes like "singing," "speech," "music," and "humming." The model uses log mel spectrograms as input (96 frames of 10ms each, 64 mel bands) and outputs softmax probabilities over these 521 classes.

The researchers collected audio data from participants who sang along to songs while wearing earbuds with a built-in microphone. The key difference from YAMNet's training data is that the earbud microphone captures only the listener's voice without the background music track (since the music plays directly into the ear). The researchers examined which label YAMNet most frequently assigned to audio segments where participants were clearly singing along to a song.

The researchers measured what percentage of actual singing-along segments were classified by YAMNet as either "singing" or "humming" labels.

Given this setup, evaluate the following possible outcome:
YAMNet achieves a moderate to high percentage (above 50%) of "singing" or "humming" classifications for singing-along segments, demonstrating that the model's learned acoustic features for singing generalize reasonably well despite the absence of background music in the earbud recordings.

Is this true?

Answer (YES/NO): NO